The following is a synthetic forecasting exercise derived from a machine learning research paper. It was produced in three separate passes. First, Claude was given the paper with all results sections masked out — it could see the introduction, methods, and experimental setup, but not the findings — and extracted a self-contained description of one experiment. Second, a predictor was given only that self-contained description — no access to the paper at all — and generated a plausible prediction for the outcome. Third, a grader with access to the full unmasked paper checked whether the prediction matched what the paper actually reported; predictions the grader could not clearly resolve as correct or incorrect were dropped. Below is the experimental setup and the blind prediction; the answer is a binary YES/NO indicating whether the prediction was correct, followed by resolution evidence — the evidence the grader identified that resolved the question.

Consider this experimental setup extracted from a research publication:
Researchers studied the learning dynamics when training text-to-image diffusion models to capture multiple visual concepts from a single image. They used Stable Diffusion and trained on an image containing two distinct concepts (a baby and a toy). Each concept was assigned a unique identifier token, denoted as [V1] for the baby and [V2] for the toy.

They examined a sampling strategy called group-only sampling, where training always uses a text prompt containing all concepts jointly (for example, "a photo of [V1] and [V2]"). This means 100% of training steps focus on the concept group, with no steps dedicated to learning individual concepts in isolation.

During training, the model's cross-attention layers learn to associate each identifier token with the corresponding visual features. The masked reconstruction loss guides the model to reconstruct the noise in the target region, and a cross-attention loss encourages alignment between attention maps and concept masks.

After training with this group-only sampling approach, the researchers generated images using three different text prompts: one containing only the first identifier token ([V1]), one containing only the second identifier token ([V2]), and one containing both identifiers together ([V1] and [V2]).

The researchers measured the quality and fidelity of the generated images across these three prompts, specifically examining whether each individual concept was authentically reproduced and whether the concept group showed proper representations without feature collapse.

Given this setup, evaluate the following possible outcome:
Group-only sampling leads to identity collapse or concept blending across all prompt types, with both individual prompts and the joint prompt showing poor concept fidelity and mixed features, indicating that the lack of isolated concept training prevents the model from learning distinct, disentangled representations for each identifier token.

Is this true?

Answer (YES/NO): NO